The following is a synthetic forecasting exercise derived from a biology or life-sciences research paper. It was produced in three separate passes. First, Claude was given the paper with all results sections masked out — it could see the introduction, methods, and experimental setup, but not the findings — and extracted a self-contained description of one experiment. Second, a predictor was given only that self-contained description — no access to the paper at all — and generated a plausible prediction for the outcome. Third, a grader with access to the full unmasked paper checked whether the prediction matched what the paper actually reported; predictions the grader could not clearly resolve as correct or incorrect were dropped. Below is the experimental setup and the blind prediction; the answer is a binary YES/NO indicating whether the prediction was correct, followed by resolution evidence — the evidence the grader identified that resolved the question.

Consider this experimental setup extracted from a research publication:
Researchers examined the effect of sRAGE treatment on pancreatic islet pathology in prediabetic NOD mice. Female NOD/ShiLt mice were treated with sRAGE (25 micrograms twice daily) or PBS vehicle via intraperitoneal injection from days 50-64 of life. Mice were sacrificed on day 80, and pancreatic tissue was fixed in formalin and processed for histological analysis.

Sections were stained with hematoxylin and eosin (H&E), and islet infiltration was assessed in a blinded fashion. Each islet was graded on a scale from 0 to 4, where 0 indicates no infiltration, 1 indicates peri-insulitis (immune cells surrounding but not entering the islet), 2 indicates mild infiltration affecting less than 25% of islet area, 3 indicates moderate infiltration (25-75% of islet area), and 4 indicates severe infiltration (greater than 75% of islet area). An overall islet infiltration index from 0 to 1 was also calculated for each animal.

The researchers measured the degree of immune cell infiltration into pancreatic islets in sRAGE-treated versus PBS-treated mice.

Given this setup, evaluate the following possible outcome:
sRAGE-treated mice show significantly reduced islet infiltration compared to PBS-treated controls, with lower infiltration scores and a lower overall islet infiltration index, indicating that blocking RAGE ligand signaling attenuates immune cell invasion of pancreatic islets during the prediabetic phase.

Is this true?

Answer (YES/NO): NO